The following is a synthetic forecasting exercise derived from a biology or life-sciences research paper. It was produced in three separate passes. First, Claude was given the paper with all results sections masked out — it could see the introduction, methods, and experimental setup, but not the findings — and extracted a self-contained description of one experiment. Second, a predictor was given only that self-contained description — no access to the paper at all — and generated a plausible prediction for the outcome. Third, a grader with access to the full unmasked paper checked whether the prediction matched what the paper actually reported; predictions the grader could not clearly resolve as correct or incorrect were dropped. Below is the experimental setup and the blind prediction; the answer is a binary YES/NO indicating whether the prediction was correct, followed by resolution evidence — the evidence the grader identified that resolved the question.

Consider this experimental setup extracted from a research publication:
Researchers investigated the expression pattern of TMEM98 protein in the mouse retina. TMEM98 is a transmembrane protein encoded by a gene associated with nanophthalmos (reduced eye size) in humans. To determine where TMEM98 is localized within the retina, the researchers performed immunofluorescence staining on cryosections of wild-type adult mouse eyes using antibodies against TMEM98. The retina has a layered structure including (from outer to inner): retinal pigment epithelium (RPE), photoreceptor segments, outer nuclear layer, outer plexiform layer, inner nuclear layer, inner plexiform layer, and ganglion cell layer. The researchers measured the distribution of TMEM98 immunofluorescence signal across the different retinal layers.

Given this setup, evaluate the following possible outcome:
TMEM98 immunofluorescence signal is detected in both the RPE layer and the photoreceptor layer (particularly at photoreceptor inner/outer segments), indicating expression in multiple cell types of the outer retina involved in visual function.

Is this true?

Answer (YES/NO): NO